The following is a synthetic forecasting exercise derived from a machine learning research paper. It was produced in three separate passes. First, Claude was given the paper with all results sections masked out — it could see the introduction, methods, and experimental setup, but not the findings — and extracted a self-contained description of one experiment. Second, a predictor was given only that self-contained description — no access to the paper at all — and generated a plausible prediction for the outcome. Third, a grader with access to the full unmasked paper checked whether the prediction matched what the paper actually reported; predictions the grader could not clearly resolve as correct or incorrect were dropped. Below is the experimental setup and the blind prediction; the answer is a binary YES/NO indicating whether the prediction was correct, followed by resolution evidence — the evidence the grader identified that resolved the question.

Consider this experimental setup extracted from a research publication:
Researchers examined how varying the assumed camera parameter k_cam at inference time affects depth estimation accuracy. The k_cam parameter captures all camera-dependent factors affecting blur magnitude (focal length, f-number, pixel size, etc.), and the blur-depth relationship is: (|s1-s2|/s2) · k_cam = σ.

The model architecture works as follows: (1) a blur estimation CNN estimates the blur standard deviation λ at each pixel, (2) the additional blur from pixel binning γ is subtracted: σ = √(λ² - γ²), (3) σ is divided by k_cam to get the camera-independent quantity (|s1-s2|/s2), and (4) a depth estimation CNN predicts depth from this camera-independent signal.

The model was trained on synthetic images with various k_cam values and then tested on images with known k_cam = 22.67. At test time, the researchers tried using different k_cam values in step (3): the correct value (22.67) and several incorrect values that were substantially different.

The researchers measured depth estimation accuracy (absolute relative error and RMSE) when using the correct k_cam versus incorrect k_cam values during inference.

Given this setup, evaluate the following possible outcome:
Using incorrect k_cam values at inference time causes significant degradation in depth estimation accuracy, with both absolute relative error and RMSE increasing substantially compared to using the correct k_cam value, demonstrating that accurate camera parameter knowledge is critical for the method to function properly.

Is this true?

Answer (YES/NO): YES